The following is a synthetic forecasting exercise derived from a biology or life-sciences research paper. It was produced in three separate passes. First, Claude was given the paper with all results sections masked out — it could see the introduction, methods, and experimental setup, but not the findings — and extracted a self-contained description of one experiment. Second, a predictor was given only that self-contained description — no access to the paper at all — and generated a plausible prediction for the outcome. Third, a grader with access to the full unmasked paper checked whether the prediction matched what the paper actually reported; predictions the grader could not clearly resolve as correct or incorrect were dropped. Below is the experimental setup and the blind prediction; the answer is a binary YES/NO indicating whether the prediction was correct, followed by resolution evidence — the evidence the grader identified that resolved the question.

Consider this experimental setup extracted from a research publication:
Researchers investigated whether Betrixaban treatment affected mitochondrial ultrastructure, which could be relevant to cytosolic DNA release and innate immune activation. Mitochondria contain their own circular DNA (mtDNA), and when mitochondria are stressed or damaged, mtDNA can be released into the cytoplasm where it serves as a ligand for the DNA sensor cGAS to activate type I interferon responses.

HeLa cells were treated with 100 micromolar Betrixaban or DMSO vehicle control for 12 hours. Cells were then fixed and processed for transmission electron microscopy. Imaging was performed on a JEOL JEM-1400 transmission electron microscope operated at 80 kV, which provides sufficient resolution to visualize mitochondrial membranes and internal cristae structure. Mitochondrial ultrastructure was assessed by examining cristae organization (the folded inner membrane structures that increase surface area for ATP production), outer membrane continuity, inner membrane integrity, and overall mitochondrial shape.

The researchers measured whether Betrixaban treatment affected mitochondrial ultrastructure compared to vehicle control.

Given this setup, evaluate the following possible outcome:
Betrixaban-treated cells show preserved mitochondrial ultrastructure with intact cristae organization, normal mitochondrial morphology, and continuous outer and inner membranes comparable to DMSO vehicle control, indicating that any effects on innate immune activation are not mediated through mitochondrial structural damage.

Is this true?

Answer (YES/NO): NO